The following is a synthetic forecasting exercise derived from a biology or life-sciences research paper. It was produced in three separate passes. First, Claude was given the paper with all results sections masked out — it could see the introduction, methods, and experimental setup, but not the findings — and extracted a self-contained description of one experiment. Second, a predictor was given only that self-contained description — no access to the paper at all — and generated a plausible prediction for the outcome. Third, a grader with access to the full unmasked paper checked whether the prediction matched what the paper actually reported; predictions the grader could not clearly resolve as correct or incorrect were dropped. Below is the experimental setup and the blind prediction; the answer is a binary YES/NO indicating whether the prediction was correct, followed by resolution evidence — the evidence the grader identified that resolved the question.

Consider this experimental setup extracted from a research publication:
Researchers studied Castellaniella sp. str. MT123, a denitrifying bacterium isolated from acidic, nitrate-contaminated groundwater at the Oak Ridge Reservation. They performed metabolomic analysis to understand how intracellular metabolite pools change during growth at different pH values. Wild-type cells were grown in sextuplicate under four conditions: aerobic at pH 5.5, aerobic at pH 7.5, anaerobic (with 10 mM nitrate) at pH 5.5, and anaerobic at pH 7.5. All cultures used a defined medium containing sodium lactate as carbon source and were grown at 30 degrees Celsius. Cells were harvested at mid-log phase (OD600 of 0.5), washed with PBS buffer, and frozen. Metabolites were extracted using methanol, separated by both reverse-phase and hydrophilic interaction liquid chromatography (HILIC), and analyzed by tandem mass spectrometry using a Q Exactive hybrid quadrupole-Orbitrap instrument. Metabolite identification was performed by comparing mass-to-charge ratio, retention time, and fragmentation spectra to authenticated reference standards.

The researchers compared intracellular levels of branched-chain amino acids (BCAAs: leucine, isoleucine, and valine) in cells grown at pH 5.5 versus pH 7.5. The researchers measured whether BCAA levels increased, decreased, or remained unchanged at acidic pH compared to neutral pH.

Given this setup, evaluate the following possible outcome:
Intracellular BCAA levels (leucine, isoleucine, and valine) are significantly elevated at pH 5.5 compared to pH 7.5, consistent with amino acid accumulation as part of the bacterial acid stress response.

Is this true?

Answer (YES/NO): NO